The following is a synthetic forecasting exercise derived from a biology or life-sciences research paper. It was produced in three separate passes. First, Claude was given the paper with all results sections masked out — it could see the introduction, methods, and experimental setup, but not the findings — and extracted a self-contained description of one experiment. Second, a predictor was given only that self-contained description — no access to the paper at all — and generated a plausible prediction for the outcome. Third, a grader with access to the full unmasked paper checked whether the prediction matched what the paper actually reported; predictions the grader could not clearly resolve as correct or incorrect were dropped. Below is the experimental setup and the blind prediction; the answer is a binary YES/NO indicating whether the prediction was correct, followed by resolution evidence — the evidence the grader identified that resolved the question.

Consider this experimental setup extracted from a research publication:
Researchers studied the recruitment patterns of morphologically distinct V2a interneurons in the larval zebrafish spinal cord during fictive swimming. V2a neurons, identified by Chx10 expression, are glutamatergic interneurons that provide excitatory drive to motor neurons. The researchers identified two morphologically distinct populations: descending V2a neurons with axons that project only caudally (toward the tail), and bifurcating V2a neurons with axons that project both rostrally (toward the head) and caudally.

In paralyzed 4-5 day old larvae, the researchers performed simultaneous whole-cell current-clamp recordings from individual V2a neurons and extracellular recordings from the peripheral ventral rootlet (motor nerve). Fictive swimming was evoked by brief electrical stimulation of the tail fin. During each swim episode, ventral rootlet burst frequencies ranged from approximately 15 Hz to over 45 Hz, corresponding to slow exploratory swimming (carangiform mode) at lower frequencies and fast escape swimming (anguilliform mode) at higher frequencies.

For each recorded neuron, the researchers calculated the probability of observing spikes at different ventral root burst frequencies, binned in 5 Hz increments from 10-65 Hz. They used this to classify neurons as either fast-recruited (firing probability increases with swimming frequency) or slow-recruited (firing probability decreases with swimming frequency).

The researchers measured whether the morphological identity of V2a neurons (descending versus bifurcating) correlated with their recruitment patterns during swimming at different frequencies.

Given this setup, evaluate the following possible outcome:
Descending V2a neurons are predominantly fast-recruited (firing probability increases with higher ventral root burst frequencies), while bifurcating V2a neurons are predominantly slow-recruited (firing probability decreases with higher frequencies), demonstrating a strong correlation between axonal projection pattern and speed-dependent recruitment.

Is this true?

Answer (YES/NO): NO